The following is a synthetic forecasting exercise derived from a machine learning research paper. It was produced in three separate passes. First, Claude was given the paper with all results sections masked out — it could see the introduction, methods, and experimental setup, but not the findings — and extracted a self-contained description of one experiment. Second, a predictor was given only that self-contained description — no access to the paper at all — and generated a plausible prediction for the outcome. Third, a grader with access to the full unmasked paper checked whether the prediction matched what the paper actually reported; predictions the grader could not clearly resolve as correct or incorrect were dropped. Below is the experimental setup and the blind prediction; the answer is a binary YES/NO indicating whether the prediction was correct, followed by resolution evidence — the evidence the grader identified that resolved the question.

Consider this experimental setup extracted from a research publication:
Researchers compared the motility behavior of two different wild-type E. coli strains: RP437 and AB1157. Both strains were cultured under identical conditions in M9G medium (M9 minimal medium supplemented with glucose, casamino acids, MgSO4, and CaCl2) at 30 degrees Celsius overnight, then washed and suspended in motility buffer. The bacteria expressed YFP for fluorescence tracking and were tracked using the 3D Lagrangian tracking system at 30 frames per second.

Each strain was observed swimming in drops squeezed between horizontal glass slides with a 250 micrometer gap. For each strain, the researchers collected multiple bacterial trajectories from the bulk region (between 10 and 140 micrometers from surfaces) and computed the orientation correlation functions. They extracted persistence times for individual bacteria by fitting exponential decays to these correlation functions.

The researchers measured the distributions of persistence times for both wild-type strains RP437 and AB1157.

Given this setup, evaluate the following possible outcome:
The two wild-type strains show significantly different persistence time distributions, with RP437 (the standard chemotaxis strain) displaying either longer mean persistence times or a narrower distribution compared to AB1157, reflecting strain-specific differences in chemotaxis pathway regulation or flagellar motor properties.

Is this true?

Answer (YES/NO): NO